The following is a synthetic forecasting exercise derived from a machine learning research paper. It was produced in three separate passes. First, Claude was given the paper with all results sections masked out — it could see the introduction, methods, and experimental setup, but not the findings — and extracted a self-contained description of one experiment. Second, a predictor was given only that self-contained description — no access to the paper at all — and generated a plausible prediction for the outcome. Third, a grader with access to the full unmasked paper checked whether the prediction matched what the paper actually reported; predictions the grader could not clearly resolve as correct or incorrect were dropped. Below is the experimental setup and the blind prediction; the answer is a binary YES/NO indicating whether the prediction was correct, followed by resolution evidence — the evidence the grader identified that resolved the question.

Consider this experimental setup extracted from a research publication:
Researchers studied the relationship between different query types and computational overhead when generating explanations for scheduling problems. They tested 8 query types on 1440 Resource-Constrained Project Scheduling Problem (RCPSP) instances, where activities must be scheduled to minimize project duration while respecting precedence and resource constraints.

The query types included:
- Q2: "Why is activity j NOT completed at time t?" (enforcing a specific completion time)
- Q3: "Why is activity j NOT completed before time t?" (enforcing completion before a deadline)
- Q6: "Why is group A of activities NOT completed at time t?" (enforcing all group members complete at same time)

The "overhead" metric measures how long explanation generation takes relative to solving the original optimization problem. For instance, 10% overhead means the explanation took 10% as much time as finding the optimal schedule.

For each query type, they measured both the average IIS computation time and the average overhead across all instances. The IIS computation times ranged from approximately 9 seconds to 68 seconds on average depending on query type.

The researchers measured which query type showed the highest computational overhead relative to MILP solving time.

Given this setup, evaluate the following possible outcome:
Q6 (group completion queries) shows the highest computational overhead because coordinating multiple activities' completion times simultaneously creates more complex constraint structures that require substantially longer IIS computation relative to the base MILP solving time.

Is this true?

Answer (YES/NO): NO